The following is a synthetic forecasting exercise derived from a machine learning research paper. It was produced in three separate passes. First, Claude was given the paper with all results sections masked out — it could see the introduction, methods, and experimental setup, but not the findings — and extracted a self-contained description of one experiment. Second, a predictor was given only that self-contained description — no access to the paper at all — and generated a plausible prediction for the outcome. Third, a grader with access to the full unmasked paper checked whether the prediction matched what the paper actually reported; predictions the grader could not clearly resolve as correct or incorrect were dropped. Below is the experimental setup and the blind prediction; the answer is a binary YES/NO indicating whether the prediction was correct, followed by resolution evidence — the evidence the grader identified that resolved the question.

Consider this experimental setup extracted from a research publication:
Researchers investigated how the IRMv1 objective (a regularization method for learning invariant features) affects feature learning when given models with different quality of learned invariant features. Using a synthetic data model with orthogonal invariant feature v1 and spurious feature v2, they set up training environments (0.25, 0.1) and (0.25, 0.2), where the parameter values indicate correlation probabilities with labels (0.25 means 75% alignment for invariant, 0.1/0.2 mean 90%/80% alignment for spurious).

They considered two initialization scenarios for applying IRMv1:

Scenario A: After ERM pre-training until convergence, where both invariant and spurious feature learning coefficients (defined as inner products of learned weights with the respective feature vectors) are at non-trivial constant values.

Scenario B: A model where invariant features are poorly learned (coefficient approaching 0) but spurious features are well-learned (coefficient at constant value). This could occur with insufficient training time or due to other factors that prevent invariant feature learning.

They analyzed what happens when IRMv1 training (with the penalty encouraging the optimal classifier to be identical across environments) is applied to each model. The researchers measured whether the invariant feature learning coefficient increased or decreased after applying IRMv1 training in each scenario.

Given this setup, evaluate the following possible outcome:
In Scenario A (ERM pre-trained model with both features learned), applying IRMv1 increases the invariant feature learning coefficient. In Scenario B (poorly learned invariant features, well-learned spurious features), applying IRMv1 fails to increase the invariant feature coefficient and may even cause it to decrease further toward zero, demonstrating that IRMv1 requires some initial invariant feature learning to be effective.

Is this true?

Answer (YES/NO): YES